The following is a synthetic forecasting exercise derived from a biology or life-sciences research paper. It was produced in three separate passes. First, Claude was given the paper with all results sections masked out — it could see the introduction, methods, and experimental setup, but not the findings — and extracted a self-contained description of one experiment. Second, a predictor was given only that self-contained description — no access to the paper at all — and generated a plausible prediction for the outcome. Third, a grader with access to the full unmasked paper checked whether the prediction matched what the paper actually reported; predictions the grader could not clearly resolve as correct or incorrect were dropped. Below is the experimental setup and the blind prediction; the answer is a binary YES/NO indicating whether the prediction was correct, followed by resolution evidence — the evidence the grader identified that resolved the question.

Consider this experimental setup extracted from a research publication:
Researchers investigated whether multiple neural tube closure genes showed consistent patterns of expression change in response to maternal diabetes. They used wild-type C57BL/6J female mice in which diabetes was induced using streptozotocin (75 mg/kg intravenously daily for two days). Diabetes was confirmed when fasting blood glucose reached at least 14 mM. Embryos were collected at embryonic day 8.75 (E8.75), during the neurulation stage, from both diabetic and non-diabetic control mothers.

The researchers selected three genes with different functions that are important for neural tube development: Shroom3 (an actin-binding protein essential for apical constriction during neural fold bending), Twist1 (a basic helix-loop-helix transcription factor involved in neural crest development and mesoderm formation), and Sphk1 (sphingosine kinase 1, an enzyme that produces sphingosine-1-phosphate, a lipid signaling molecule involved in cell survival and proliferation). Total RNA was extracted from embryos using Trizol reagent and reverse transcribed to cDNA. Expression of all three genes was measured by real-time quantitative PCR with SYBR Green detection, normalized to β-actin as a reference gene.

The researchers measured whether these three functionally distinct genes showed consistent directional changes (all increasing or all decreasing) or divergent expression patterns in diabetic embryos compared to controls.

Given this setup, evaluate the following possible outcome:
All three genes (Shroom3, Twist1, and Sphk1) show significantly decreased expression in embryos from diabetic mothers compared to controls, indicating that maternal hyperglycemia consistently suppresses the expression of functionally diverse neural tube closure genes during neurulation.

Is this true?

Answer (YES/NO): NO